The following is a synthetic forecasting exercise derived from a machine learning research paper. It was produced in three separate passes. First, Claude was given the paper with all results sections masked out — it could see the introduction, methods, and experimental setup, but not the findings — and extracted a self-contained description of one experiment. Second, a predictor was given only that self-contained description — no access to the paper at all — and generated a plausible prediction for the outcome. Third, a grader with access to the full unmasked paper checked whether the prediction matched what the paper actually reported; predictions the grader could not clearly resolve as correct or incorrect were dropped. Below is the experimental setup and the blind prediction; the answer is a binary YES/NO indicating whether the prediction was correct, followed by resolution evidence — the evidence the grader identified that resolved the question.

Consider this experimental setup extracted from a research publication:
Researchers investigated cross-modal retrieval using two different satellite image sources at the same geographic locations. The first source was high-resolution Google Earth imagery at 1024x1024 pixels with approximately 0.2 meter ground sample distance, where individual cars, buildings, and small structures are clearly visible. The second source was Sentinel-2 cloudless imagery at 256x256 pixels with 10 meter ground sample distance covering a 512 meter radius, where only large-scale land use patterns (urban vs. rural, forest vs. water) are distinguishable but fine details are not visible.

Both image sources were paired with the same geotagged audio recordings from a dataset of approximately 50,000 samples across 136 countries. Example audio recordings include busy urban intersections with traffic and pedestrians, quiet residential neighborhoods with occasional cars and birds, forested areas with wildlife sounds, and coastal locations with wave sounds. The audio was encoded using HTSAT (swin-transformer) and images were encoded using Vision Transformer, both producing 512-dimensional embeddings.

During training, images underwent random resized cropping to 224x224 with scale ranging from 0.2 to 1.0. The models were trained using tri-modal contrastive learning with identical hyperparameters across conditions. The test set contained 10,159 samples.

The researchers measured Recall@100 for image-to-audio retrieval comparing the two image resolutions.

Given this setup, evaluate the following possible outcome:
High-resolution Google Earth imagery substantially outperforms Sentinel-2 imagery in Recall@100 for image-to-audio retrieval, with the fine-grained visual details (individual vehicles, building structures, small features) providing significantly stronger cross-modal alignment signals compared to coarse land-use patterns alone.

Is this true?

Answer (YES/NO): NO